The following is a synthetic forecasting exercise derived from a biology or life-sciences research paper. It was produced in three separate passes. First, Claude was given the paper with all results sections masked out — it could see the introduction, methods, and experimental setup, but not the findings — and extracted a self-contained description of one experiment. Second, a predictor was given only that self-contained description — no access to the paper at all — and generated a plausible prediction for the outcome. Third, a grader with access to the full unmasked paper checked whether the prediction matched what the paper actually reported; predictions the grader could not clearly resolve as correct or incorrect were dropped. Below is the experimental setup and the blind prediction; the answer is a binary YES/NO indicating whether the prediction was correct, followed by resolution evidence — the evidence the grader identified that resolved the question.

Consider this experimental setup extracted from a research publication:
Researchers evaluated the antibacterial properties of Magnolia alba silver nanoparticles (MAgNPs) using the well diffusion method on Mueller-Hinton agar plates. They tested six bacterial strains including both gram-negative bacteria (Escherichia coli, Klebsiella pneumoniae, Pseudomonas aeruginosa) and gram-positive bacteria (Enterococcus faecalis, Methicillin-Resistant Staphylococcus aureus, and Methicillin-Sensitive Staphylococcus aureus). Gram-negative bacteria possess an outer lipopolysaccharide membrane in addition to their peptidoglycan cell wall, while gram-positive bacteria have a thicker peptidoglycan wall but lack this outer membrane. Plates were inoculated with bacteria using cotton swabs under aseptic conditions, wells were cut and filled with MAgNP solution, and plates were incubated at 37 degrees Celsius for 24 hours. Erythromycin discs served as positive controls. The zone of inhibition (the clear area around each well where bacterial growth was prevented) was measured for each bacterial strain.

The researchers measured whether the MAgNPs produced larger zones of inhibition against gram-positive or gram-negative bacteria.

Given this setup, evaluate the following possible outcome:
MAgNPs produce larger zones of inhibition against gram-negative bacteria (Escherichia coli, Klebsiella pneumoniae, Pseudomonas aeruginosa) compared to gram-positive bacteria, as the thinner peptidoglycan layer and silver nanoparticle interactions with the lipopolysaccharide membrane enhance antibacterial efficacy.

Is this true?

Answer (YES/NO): NO